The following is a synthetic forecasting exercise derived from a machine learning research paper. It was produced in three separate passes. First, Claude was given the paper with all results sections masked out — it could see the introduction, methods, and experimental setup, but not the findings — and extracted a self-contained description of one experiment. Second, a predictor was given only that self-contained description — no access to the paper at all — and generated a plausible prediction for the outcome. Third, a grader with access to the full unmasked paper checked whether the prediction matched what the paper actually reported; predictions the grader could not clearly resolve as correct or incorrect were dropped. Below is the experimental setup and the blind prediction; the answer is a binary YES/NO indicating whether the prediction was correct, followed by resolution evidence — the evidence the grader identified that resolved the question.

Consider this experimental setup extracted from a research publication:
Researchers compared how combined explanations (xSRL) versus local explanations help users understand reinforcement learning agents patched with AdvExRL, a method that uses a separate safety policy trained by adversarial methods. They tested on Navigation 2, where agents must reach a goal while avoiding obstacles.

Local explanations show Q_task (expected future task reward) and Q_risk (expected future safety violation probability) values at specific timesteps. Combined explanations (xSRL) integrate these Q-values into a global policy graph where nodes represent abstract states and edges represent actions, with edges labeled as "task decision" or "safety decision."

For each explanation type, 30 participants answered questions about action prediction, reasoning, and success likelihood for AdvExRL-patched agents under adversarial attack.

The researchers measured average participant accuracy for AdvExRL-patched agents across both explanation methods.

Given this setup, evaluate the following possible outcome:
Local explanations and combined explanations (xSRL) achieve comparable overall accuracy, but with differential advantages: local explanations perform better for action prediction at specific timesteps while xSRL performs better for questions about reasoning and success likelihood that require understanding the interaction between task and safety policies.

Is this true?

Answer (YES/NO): NO